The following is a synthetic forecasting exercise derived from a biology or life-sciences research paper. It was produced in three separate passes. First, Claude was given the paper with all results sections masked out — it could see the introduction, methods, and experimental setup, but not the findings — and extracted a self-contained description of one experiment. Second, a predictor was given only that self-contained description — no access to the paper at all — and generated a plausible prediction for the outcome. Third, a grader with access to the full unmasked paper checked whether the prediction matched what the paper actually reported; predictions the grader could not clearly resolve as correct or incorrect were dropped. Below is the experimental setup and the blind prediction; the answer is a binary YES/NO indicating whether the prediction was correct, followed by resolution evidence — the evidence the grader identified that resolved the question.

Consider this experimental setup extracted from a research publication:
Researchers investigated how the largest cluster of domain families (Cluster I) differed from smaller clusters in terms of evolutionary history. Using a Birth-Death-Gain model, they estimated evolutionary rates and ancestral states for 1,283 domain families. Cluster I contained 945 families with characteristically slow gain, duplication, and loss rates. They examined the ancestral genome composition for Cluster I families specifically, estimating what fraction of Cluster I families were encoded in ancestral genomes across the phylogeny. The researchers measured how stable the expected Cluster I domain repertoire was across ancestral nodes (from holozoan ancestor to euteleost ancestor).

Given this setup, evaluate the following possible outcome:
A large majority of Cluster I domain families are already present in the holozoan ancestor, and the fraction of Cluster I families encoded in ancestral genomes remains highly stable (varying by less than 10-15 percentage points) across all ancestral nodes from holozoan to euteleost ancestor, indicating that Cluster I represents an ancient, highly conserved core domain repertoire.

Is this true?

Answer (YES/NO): NO